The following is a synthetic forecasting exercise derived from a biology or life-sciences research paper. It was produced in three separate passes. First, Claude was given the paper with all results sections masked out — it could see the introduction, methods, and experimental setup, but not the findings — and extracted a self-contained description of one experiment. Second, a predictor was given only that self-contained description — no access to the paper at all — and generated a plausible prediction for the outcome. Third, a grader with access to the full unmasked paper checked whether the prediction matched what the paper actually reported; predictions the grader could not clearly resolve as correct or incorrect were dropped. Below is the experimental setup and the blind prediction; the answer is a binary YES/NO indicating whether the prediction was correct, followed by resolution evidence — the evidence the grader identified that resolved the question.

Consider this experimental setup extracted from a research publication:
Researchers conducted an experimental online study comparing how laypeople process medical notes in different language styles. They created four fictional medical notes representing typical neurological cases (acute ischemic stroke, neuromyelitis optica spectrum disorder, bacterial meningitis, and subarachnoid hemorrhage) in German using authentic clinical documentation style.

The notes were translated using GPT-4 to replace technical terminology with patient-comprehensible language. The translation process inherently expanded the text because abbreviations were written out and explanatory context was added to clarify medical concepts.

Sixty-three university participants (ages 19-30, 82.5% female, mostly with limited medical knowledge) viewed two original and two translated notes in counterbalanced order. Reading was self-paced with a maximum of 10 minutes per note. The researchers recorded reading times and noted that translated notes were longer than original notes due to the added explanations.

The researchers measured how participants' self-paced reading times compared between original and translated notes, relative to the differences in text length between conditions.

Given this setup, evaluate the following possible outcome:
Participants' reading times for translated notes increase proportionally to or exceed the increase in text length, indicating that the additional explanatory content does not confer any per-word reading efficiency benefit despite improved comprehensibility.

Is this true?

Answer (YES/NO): NO